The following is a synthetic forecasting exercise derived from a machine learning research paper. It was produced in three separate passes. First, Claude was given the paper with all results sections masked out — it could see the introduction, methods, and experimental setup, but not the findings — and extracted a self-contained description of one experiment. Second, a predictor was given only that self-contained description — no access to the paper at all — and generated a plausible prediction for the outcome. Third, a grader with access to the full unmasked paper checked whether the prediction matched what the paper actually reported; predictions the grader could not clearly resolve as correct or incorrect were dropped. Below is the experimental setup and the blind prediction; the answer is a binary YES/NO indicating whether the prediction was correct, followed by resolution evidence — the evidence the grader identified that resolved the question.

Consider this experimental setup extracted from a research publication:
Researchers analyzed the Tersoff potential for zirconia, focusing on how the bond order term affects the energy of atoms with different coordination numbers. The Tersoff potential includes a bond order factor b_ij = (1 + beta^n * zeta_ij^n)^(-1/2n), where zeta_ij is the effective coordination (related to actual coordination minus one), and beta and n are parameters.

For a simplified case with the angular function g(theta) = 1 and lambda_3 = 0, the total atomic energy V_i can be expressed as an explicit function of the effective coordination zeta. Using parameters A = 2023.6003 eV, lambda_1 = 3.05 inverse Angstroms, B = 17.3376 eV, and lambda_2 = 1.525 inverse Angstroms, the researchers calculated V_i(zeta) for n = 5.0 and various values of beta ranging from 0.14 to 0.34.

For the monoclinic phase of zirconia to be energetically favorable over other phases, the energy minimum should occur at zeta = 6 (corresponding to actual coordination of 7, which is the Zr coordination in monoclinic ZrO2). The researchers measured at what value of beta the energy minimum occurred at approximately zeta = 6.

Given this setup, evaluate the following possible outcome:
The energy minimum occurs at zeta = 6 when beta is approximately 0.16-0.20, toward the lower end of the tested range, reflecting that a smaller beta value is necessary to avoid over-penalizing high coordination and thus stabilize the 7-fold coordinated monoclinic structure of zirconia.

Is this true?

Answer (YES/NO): NO